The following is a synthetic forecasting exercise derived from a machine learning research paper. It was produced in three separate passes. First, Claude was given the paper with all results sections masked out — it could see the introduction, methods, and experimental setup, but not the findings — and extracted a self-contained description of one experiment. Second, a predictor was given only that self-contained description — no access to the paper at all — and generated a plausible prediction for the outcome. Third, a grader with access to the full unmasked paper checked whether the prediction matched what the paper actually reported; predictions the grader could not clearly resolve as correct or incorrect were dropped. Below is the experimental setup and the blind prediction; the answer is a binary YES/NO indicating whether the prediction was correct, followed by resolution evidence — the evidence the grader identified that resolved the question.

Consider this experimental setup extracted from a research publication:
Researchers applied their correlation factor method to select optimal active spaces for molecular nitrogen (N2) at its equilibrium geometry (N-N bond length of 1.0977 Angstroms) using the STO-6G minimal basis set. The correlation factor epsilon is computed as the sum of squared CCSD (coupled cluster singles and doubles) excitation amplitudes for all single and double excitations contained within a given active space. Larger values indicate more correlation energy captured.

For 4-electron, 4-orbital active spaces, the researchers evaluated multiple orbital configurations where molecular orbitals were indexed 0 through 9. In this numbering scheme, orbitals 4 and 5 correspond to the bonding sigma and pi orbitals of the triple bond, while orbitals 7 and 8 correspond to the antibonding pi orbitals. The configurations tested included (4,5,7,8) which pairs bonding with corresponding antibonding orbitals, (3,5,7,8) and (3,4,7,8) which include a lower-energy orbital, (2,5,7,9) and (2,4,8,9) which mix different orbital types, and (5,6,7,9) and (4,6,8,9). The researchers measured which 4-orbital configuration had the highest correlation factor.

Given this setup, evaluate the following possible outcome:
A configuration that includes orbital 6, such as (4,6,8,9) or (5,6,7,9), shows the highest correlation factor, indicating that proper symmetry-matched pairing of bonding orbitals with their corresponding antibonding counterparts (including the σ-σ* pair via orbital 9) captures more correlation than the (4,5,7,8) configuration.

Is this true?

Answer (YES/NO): NO